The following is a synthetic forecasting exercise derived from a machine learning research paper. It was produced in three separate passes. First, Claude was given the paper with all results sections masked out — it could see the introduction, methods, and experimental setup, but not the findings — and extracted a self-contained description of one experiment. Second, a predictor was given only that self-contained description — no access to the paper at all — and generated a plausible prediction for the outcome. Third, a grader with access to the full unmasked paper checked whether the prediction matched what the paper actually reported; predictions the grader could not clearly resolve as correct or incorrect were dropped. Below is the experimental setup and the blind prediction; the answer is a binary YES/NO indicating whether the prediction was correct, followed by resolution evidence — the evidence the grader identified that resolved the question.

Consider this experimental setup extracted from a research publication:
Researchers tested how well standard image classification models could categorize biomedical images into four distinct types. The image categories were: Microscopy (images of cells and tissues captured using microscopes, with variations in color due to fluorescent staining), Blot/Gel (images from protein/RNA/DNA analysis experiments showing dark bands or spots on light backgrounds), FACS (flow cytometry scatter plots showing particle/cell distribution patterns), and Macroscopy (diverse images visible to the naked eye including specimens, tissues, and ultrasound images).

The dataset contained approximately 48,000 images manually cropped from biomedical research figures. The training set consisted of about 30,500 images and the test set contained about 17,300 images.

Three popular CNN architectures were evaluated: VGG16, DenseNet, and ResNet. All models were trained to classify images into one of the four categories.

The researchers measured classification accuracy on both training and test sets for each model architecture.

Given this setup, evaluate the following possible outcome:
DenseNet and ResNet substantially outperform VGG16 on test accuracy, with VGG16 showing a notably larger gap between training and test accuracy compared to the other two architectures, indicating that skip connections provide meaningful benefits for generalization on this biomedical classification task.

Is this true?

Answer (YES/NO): NO